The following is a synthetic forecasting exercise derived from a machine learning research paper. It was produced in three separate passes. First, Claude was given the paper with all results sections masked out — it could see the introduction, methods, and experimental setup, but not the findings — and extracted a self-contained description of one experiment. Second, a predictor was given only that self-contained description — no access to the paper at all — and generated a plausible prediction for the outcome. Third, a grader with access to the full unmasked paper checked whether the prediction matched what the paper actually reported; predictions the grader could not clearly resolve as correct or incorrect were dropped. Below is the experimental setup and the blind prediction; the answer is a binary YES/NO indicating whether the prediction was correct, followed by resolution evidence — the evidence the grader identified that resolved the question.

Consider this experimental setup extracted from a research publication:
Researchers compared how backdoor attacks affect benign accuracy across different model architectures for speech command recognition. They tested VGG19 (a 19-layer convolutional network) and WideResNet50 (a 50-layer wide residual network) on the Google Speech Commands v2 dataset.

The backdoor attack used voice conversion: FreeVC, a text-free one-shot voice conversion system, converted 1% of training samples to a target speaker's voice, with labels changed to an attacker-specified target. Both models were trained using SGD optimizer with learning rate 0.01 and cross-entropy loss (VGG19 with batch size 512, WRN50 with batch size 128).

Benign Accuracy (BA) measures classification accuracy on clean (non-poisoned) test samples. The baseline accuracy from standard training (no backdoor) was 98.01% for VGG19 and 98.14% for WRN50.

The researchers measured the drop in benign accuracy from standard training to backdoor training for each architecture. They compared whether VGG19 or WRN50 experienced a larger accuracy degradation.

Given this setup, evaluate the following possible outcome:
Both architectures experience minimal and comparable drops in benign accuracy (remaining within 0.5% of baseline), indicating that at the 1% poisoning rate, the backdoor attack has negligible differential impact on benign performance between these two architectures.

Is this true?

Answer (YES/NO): NO